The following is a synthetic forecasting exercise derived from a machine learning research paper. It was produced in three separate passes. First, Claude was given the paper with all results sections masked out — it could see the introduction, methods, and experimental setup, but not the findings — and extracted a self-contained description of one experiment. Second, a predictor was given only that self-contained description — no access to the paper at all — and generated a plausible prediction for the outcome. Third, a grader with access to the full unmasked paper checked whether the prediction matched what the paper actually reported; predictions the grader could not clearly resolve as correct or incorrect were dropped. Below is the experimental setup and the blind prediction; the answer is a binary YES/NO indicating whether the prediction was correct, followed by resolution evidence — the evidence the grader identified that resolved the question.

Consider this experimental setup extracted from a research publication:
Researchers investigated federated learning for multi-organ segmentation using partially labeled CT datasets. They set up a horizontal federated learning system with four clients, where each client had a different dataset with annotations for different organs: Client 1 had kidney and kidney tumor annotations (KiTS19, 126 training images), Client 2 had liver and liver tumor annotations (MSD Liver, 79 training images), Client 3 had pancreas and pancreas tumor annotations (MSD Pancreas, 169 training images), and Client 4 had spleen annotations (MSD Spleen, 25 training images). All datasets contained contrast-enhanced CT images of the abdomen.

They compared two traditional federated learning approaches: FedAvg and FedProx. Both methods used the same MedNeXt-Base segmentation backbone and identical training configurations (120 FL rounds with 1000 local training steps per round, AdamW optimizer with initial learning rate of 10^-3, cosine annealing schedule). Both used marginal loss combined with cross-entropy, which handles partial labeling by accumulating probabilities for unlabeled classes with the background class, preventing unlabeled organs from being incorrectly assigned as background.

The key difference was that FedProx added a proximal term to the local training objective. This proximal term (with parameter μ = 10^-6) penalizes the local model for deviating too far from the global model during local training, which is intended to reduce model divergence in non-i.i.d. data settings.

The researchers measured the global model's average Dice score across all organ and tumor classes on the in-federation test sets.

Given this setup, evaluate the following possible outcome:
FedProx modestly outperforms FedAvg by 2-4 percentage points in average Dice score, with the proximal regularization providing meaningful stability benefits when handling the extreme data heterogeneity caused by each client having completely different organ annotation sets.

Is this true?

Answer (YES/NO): NO